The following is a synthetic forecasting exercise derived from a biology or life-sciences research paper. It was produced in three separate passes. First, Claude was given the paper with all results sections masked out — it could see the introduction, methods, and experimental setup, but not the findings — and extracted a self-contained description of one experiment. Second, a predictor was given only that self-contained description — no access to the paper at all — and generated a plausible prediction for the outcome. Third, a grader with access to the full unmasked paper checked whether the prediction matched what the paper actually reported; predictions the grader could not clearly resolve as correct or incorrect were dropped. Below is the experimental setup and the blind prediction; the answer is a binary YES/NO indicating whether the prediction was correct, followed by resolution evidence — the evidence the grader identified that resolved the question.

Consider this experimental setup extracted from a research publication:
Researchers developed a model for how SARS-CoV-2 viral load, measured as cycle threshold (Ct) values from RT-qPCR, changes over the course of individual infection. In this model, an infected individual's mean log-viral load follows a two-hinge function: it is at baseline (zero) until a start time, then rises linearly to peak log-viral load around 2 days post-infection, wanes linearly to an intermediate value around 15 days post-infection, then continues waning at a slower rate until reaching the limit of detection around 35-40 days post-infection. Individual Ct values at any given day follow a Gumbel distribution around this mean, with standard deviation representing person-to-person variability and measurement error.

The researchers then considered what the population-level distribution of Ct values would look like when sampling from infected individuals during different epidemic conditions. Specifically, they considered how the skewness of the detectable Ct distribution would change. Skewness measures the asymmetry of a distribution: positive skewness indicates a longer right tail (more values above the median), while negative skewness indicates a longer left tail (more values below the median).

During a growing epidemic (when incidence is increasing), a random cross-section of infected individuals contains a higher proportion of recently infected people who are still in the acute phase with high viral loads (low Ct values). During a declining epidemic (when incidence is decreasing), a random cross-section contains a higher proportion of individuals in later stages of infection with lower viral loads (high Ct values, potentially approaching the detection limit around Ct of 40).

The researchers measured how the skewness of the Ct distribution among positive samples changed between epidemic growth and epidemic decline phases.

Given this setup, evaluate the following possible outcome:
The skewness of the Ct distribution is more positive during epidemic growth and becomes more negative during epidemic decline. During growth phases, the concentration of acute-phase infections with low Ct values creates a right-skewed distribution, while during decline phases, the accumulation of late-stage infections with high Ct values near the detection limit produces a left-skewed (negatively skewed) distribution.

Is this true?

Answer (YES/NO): YES